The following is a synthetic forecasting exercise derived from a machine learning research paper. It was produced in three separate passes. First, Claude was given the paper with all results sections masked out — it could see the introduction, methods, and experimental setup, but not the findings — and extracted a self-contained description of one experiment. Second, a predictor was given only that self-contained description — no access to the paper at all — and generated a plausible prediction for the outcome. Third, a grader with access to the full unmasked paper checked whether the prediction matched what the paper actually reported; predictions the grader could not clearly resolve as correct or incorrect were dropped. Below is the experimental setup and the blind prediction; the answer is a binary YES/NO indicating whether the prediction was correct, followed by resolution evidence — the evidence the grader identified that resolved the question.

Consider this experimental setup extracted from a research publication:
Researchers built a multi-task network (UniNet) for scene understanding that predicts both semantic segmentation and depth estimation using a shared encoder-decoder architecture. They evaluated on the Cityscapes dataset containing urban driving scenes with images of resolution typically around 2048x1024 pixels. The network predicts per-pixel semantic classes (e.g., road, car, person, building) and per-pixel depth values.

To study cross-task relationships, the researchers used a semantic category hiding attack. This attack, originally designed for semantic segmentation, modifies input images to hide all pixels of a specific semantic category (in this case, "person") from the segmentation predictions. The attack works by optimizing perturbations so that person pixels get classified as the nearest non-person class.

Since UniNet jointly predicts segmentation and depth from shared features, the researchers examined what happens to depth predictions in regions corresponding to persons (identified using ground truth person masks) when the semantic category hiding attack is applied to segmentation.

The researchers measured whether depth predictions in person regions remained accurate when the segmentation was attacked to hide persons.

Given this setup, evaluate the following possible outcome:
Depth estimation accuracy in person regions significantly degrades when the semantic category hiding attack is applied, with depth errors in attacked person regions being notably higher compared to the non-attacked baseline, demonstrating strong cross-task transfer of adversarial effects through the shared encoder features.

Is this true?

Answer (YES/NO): YES